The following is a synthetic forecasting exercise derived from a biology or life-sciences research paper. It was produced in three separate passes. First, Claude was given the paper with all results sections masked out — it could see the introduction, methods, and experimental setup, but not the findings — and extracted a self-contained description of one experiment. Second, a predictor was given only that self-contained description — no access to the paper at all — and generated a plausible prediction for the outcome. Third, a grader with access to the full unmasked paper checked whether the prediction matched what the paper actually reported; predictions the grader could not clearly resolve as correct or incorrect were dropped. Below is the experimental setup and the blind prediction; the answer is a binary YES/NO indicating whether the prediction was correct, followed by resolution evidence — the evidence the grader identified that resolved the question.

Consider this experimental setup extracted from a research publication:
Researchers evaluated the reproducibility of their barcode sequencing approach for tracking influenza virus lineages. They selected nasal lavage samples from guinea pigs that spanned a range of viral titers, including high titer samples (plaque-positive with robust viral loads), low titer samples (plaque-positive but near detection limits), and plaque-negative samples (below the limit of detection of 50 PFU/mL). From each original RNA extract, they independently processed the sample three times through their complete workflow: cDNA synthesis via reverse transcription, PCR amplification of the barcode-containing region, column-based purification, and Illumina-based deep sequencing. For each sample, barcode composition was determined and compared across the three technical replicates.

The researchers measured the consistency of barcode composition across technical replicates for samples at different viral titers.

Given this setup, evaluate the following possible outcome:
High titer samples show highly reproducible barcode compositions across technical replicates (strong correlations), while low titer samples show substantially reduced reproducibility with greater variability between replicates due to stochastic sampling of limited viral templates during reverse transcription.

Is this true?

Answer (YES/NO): NO